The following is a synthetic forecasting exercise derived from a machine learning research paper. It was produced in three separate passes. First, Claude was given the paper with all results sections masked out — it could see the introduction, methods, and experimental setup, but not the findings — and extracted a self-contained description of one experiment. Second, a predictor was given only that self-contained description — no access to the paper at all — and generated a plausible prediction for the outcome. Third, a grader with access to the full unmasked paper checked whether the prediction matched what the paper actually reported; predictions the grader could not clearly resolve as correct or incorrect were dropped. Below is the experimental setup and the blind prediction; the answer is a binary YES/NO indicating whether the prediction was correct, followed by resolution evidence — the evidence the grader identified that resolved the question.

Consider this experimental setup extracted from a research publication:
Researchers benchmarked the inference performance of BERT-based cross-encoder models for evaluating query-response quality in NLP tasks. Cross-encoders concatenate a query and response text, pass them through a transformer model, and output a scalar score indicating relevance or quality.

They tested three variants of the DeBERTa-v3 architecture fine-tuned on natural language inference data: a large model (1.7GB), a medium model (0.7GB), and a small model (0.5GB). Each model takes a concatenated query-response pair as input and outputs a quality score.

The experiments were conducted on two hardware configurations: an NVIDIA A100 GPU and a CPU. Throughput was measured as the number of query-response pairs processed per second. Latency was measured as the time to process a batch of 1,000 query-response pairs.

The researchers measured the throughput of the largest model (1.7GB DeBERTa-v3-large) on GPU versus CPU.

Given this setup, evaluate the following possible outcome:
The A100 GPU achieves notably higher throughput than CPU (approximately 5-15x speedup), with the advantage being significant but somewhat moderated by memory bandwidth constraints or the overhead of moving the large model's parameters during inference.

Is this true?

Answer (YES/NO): NO